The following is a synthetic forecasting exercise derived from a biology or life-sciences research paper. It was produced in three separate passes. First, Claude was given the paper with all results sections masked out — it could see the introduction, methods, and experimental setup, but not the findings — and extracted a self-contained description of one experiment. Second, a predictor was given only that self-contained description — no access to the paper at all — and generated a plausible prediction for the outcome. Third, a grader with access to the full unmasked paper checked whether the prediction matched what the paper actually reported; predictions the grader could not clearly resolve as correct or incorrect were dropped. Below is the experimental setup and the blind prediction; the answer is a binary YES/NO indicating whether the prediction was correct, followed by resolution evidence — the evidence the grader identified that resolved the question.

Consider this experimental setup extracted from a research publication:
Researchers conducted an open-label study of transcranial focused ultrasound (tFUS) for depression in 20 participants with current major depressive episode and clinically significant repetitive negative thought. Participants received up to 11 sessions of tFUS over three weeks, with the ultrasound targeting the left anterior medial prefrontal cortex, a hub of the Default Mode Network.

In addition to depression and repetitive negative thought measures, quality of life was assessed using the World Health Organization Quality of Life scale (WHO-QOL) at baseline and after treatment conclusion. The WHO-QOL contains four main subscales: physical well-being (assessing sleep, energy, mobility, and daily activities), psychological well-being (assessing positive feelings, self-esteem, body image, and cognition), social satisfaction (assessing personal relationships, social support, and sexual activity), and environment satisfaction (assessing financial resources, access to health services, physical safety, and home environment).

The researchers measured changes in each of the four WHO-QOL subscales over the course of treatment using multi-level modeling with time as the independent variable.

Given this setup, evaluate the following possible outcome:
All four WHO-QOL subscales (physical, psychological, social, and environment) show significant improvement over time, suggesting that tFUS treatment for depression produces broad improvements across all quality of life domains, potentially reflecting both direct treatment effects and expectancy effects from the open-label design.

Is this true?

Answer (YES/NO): NO